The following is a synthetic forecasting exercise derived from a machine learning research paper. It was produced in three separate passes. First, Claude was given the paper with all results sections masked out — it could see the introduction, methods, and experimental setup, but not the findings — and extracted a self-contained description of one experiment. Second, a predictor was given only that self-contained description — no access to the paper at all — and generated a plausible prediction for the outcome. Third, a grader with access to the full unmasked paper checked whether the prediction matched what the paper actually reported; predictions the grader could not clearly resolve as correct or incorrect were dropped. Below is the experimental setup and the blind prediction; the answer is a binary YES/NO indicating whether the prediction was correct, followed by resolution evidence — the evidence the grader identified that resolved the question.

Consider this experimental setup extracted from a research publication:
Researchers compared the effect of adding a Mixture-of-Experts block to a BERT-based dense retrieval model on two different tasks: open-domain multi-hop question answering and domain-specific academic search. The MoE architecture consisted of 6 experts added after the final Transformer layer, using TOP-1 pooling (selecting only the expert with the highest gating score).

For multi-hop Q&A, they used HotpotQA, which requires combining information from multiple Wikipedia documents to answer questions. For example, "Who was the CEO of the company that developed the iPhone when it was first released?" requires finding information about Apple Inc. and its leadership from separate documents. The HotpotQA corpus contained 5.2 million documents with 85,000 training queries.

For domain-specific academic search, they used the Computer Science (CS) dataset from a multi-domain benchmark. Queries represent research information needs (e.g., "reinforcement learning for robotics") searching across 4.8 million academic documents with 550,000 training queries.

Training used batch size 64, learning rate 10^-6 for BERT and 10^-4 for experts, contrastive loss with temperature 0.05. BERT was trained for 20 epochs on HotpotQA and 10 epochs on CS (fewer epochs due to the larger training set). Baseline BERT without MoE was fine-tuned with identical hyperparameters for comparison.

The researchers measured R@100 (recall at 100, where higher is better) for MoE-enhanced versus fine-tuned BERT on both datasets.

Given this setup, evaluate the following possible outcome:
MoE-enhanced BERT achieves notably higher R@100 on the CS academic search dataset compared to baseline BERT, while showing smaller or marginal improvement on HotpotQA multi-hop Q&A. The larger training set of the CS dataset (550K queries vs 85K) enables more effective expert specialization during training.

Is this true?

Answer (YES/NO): NO